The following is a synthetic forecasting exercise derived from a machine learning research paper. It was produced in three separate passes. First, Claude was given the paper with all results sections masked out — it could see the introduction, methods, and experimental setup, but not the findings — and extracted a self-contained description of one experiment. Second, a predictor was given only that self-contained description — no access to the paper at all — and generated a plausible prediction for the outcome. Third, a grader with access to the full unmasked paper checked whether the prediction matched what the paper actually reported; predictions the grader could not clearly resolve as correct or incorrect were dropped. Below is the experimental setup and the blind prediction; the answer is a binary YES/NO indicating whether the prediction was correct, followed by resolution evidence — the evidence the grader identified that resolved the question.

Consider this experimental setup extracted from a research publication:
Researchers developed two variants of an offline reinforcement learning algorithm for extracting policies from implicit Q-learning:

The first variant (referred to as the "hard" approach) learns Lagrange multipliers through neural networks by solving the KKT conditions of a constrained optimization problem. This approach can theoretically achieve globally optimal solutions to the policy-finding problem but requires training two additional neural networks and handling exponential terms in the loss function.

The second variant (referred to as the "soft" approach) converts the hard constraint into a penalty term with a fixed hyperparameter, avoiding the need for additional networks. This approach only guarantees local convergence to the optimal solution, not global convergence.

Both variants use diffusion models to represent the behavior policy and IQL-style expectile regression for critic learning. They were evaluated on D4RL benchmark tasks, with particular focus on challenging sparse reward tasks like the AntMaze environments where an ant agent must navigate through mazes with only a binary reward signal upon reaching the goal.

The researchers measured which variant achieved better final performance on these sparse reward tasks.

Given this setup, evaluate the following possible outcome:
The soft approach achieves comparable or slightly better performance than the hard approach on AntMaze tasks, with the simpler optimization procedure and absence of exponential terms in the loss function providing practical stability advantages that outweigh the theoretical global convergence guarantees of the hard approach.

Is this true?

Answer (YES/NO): NO